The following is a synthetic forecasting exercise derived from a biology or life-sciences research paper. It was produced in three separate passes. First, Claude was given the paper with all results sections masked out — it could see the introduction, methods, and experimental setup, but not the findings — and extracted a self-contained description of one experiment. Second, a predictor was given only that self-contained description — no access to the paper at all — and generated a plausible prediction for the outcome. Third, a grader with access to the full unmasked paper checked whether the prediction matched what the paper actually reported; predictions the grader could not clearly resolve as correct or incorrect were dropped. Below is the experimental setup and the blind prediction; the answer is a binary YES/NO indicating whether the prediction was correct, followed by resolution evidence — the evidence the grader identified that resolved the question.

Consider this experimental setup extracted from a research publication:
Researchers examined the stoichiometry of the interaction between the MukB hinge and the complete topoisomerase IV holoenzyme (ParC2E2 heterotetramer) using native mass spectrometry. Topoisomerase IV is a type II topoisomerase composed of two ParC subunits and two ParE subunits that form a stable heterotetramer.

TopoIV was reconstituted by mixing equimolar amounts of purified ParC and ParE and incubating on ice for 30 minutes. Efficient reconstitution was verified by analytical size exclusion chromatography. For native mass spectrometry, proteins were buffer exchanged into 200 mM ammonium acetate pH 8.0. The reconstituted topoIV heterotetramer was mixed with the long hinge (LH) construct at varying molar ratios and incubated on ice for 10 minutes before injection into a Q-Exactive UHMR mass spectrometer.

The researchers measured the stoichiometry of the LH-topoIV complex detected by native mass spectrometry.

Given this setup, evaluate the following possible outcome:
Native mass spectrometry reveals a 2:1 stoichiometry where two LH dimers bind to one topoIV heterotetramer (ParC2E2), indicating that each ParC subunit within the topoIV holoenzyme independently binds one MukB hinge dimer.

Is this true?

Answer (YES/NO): NO